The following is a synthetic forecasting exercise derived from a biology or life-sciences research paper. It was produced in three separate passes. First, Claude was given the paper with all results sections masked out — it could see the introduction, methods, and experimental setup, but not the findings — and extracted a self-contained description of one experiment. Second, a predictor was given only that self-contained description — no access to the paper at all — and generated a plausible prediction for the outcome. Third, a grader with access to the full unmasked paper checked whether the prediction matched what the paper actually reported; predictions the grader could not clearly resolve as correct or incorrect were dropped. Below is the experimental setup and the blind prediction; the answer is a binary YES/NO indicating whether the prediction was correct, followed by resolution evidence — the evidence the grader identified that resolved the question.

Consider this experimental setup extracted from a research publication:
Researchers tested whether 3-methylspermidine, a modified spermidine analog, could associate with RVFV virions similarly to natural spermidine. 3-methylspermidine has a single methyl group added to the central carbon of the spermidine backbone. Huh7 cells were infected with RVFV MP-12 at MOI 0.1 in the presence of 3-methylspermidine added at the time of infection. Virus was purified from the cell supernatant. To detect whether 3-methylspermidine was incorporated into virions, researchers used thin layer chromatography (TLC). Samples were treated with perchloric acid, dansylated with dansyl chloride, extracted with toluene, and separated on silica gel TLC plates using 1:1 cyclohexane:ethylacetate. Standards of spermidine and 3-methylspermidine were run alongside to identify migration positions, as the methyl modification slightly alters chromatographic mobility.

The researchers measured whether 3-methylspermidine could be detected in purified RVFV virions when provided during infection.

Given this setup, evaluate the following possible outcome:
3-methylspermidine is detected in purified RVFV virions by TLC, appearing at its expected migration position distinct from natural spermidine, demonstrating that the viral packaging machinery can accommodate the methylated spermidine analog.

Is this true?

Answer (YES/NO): YES